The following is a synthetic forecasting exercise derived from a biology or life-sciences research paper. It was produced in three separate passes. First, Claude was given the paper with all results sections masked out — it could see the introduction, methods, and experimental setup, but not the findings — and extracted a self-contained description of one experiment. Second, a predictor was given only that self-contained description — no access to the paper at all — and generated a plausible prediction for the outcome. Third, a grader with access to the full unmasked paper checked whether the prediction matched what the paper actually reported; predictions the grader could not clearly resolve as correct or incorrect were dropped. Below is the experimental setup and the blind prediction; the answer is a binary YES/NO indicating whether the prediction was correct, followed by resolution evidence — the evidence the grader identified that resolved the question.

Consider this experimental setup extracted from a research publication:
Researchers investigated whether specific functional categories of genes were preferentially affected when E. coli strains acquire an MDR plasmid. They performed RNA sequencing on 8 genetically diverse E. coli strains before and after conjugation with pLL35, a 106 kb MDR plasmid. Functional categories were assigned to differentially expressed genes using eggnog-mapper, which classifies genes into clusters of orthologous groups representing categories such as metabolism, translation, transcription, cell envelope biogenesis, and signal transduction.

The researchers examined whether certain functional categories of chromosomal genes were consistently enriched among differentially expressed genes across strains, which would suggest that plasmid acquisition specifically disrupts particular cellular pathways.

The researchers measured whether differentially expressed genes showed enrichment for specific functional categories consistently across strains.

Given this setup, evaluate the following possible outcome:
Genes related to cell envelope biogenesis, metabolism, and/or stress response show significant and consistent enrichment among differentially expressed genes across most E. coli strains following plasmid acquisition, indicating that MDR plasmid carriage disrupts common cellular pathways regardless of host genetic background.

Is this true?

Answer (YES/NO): NO